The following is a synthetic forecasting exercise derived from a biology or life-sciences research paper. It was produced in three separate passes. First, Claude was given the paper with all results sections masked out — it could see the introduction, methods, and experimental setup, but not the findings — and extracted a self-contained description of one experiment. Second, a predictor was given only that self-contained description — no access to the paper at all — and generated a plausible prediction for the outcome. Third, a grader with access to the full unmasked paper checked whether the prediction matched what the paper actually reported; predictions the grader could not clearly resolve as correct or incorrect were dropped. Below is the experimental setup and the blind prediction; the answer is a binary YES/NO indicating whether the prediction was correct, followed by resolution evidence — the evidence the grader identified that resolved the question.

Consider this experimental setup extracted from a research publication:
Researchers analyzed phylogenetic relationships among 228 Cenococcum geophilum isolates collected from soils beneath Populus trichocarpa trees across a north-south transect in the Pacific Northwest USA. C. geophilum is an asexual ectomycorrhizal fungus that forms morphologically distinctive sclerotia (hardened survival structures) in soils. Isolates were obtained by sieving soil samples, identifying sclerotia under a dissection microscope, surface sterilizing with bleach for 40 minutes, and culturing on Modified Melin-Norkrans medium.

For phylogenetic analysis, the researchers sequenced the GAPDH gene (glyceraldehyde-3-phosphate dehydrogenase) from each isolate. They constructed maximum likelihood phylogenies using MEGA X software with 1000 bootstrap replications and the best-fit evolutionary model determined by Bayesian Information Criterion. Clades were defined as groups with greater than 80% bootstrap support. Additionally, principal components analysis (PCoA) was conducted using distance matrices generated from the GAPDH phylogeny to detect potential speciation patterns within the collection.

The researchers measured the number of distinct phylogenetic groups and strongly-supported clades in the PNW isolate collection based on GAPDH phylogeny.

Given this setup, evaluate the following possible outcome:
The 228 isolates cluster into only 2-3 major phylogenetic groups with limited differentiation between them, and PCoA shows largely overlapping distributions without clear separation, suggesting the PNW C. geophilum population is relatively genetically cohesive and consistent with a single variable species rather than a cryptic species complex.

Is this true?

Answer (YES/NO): NO